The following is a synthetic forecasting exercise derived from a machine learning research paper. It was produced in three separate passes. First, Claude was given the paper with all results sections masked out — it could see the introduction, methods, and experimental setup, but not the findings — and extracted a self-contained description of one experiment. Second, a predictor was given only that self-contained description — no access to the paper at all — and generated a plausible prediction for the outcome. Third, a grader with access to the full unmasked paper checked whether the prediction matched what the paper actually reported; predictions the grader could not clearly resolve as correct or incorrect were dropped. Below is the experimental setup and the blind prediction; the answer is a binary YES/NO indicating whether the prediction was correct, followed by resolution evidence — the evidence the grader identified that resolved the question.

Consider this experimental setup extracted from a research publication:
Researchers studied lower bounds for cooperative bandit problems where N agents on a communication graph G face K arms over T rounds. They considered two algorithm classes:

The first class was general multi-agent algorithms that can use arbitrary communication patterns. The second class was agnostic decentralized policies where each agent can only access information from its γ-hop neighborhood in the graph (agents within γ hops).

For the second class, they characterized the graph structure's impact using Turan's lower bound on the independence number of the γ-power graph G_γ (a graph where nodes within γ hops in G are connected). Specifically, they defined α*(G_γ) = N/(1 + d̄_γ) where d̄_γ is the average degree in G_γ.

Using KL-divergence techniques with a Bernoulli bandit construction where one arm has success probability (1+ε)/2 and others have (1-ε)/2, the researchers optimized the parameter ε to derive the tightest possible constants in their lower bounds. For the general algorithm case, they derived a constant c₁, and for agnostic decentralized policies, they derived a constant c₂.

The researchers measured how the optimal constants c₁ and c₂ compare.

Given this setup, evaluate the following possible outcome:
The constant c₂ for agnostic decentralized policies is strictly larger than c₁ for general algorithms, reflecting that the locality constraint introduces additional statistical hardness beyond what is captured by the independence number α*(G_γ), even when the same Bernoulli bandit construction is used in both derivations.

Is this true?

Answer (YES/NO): NO